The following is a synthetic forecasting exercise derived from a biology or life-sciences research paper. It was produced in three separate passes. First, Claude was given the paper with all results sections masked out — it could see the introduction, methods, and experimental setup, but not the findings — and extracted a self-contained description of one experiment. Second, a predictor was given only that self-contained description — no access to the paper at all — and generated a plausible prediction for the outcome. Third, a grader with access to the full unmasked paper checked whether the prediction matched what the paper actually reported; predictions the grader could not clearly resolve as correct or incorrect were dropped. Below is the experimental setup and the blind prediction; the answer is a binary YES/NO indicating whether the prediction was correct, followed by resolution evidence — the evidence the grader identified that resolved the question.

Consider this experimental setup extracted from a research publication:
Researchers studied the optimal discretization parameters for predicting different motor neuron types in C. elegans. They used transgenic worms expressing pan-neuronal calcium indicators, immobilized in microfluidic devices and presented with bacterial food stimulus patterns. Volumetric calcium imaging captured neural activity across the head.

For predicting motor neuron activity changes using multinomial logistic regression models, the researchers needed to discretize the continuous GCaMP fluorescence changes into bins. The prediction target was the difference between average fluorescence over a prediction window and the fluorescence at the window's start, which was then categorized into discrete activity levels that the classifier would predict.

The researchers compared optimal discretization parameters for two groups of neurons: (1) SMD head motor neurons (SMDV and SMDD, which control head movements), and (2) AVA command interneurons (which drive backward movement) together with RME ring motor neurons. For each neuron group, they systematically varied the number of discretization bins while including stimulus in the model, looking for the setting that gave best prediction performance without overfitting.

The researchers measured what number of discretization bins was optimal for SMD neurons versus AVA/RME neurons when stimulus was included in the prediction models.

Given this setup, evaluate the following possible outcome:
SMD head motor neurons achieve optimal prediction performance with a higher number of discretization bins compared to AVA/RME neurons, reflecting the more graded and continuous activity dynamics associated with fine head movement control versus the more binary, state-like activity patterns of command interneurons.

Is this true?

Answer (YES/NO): NO